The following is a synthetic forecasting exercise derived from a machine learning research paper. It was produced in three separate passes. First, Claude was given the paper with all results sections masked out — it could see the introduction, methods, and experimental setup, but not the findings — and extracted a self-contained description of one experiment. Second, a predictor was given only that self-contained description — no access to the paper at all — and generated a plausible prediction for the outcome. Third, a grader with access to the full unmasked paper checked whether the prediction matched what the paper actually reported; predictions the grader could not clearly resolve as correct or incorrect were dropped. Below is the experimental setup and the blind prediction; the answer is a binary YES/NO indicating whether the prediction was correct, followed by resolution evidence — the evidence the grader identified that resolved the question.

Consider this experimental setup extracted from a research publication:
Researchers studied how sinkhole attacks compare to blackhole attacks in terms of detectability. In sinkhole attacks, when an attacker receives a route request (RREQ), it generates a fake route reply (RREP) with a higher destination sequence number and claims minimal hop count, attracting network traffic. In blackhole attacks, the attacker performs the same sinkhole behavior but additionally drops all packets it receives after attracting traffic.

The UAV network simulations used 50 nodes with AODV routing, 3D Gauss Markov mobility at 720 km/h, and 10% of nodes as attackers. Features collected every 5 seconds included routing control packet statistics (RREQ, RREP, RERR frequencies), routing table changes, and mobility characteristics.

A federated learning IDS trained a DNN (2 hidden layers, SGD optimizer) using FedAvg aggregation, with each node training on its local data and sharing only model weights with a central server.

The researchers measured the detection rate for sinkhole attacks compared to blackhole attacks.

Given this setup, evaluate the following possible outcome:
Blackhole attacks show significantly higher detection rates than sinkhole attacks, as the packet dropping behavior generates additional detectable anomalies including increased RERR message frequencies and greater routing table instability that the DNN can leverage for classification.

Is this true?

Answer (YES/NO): NO